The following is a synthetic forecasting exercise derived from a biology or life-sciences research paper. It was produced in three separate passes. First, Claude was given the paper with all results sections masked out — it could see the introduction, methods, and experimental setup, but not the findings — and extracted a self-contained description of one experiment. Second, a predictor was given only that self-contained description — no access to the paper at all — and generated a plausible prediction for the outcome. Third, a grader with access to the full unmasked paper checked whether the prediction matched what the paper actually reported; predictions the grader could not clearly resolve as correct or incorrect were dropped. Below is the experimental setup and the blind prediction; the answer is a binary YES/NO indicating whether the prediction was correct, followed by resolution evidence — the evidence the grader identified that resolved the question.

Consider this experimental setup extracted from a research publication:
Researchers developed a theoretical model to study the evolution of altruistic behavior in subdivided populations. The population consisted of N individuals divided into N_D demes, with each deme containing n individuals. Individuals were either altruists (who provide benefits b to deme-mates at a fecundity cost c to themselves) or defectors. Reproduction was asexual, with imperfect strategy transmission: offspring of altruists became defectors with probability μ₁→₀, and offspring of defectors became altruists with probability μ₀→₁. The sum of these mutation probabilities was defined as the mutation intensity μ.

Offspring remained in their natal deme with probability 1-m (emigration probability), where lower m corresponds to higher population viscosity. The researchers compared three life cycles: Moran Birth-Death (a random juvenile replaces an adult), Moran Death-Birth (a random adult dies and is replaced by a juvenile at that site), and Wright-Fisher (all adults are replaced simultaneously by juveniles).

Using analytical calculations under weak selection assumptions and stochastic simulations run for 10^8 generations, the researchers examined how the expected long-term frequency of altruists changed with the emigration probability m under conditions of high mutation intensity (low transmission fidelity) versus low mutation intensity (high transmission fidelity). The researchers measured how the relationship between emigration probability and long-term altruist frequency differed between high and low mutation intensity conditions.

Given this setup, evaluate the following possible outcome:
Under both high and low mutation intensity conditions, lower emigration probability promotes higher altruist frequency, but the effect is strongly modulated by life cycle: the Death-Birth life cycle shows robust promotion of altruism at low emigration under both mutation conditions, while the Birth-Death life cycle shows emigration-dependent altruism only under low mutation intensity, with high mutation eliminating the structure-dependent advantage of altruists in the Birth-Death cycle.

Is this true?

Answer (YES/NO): NO